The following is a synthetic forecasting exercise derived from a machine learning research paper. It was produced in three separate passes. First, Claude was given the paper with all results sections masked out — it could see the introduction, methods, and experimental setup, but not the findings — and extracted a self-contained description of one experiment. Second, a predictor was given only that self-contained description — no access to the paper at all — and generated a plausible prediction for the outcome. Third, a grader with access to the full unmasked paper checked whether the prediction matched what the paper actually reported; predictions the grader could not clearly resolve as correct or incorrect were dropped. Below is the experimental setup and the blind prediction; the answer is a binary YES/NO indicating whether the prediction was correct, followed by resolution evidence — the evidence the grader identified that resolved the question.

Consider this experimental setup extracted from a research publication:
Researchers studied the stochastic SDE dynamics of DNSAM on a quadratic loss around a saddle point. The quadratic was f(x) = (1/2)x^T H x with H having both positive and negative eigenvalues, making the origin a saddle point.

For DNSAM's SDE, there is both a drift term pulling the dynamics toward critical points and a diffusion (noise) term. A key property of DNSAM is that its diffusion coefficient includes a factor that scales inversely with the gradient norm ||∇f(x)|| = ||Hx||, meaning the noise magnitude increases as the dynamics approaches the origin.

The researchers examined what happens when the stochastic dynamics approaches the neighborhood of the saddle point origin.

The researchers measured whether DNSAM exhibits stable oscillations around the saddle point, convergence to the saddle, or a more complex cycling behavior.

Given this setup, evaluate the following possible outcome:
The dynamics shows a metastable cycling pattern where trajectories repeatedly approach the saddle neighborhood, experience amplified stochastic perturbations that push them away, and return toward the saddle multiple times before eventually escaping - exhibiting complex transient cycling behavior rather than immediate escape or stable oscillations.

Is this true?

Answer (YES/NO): YES